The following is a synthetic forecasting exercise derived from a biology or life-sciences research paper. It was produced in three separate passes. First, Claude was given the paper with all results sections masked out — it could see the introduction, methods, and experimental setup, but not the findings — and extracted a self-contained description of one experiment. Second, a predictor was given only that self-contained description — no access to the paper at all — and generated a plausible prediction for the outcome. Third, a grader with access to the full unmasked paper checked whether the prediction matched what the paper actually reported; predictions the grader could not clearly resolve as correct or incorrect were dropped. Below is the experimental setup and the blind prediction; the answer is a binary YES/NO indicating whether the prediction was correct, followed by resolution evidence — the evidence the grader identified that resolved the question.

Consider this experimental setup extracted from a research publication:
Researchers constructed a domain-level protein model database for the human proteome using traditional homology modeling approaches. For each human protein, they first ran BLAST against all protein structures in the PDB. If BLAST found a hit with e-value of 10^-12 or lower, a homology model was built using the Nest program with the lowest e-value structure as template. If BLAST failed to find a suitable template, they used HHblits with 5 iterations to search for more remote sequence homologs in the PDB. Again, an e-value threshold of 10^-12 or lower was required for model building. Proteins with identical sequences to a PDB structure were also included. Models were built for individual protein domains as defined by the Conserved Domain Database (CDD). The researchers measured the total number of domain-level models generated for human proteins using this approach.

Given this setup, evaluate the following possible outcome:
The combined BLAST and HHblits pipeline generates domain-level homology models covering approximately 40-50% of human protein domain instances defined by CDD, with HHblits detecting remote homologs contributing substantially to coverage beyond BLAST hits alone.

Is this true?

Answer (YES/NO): NO